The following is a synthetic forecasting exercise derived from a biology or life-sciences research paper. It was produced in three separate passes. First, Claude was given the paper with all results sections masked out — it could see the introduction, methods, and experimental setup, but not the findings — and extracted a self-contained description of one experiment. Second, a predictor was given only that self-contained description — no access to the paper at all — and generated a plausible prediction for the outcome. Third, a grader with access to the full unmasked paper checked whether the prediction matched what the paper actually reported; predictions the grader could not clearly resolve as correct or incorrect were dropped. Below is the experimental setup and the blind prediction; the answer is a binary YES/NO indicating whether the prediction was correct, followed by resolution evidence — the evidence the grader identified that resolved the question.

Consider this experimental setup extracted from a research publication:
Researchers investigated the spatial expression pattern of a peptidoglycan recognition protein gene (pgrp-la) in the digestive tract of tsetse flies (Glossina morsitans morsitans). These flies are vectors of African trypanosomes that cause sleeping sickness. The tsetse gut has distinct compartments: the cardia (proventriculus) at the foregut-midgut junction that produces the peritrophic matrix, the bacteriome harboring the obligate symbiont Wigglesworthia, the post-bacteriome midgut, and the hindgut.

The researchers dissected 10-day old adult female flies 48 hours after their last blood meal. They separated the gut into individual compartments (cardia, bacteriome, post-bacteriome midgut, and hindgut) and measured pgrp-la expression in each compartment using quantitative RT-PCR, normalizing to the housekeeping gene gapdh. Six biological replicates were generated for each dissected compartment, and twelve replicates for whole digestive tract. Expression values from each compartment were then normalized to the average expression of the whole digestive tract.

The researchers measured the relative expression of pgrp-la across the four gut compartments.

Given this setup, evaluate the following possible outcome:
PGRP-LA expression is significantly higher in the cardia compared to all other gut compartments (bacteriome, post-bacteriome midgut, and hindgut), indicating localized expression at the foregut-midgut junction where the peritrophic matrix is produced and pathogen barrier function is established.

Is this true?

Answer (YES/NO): YES